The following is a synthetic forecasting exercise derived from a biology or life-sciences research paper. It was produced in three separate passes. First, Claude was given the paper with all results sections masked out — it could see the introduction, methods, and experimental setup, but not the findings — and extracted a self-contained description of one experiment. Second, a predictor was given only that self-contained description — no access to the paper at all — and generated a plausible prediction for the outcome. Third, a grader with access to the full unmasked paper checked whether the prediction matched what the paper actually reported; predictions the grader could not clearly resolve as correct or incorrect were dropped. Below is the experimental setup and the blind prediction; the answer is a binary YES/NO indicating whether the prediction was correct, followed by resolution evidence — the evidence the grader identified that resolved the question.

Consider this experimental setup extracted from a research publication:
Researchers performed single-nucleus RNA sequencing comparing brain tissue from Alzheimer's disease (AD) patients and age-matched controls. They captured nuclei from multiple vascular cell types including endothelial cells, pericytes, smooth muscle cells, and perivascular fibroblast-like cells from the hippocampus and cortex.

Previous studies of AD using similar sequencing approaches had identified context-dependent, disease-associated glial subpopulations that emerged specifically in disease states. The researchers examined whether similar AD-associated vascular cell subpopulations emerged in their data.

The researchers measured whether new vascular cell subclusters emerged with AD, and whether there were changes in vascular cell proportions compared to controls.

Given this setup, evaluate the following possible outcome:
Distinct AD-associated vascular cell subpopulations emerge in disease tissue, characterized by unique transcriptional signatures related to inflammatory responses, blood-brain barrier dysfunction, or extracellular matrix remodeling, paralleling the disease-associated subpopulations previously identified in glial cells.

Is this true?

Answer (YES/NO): NO